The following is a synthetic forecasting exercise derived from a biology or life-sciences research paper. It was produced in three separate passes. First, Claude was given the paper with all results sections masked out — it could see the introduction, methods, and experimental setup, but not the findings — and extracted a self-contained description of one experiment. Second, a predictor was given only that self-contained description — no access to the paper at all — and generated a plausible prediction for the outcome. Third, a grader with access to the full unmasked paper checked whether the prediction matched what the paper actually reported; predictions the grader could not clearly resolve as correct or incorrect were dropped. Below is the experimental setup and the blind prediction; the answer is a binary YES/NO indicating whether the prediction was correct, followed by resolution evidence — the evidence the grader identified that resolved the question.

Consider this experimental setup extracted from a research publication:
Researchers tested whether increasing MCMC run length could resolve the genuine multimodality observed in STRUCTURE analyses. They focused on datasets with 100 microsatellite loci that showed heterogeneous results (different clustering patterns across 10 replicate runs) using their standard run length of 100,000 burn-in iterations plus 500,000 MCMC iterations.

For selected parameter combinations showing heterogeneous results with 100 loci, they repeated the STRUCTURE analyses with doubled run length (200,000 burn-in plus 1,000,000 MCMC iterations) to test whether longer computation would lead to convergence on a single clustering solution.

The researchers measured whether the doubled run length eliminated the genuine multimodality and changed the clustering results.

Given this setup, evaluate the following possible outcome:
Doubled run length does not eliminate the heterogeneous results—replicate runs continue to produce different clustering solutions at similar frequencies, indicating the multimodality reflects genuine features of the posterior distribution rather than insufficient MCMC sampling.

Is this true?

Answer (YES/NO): YES